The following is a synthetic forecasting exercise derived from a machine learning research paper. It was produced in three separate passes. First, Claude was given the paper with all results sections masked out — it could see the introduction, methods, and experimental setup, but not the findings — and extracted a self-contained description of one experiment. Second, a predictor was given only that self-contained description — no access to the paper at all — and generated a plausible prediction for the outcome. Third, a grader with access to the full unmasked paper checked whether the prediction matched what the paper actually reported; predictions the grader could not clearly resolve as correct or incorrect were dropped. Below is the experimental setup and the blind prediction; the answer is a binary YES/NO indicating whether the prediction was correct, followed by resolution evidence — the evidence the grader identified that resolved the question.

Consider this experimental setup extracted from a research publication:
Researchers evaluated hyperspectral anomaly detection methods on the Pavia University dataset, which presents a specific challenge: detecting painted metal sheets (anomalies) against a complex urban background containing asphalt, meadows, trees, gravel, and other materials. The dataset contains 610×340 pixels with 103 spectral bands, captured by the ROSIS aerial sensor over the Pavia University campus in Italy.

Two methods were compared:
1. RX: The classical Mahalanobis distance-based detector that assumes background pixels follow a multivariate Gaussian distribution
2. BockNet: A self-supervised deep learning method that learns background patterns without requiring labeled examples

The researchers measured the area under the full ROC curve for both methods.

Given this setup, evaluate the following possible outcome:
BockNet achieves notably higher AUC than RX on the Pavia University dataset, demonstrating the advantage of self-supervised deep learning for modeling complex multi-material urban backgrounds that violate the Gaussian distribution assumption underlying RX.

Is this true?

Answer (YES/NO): NO